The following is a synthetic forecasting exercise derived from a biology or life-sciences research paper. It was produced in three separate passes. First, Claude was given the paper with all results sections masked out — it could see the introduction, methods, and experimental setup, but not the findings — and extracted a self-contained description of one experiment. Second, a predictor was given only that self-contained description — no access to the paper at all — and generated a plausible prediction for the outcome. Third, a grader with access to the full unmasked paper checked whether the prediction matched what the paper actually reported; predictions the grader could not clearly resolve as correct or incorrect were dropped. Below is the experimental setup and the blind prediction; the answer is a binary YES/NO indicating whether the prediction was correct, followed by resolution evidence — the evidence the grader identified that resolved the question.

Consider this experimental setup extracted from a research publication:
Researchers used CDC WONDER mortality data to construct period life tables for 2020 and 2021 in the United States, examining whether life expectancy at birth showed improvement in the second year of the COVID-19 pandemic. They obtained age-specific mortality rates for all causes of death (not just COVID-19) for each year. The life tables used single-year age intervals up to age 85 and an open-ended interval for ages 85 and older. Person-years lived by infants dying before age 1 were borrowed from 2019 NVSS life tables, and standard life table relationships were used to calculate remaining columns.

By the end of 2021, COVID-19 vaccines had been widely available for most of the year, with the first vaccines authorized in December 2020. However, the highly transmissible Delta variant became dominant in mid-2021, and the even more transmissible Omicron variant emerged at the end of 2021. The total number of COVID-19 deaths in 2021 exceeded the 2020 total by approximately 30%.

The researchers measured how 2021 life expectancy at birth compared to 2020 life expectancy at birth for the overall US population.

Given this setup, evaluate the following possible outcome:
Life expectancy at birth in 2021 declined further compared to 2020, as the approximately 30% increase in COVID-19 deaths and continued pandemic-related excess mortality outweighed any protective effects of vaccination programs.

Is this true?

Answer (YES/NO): YES